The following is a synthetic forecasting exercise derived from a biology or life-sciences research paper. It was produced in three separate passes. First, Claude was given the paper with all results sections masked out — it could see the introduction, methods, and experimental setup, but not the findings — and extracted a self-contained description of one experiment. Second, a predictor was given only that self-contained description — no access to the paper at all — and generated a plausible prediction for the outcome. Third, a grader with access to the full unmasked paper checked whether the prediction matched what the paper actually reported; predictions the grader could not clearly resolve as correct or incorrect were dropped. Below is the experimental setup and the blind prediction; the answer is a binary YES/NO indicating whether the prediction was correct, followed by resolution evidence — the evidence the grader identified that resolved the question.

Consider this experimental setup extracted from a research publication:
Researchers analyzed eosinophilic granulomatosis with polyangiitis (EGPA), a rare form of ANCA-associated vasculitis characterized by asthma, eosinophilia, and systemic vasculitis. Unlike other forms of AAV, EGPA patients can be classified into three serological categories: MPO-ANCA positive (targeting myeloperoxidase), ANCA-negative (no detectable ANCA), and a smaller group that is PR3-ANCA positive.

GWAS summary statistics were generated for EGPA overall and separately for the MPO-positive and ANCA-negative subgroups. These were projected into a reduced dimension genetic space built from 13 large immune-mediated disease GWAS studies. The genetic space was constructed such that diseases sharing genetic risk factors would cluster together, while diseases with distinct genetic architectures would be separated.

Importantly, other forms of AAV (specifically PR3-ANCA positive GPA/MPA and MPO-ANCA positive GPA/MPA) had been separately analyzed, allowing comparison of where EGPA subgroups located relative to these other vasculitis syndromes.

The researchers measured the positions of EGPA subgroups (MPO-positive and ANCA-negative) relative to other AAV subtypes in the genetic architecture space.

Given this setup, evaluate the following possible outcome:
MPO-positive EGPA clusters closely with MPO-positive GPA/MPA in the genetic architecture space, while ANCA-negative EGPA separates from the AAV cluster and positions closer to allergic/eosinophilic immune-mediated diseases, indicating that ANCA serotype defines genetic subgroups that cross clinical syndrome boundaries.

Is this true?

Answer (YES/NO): NO